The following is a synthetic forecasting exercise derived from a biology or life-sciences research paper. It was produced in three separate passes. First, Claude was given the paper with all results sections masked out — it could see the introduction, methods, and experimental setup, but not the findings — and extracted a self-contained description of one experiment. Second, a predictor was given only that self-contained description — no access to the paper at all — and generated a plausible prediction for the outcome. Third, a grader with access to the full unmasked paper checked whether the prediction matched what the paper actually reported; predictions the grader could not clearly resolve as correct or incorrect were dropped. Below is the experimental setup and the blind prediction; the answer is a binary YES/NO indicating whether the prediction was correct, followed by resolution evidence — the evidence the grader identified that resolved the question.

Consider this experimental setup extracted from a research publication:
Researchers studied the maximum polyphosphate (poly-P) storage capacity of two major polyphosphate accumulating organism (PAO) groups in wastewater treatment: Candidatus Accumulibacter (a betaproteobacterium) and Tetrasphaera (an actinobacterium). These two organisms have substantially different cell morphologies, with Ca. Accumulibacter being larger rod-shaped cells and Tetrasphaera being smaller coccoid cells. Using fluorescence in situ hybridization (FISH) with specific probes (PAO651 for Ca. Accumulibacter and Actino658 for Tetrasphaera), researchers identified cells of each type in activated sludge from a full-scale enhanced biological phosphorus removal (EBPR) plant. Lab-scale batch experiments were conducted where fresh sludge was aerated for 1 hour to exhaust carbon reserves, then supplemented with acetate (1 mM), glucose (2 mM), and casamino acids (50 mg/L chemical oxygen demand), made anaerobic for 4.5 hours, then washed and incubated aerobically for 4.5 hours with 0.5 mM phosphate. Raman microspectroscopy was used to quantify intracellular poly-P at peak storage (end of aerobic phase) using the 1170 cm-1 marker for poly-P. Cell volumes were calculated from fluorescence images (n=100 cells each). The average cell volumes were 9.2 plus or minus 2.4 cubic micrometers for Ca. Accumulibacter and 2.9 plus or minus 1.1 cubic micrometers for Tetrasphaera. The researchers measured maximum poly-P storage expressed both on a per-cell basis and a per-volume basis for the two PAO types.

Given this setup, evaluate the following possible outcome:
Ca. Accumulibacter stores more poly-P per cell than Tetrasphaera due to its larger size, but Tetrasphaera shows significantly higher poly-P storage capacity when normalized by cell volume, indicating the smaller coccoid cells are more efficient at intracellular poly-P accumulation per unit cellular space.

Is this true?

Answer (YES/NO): NO